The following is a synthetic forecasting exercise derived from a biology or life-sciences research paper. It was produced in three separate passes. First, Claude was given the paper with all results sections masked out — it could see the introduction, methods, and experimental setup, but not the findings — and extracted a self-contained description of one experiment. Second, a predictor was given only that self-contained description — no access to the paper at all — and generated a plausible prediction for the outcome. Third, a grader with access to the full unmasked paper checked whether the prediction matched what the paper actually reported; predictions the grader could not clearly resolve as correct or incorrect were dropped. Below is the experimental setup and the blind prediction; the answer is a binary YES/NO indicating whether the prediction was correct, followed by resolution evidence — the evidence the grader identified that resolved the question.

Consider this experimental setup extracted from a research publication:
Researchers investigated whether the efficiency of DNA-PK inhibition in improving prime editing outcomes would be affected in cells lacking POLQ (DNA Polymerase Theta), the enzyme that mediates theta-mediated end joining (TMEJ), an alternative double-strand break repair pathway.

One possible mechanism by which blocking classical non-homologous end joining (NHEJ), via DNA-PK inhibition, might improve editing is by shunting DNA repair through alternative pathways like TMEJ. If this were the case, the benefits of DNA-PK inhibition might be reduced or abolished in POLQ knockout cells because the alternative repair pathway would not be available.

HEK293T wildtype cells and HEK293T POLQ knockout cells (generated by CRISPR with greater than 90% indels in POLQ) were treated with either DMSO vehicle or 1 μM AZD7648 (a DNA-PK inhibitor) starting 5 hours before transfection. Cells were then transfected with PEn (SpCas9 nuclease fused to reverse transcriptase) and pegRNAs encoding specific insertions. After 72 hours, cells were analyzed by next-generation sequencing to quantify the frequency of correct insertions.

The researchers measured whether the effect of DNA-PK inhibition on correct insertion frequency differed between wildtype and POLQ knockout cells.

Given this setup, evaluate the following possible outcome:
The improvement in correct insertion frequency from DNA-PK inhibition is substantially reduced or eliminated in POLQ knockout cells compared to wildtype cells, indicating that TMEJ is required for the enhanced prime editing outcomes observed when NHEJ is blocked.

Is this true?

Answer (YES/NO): NO